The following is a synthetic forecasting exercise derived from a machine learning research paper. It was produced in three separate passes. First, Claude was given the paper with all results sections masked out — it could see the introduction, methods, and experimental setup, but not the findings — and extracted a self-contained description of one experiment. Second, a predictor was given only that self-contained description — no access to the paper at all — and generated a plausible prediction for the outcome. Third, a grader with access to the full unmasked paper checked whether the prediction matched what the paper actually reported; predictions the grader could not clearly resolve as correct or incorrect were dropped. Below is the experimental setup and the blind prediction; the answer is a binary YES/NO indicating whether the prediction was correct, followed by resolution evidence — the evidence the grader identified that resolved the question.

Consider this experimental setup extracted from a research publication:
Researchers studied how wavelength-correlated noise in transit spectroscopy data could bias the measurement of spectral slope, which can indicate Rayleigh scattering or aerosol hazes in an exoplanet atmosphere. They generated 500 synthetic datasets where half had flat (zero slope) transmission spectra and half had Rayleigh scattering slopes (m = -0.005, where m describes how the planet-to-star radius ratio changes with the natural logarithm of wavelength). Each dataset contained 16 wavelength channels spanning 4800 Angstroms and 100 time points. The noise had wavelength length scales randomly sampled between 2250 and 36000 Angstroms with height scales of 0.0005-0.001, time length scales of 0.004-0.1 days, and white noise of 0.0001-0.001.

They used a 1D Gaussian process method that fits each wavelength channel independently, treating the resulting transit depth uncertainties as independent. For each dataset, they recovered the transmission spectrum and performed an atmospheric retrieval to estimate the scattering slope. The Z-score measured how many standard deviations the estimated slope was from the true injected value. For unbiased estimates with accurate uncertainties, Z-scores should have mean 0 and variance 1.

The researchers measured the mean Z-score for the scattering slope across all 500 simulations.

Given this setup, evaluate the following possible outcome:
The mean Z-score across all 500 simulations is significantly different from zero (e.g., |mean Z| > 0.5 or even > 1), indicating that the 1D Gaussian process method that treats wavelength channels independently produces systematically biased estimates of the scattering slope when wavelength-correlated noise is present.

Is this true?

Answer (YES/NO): NO